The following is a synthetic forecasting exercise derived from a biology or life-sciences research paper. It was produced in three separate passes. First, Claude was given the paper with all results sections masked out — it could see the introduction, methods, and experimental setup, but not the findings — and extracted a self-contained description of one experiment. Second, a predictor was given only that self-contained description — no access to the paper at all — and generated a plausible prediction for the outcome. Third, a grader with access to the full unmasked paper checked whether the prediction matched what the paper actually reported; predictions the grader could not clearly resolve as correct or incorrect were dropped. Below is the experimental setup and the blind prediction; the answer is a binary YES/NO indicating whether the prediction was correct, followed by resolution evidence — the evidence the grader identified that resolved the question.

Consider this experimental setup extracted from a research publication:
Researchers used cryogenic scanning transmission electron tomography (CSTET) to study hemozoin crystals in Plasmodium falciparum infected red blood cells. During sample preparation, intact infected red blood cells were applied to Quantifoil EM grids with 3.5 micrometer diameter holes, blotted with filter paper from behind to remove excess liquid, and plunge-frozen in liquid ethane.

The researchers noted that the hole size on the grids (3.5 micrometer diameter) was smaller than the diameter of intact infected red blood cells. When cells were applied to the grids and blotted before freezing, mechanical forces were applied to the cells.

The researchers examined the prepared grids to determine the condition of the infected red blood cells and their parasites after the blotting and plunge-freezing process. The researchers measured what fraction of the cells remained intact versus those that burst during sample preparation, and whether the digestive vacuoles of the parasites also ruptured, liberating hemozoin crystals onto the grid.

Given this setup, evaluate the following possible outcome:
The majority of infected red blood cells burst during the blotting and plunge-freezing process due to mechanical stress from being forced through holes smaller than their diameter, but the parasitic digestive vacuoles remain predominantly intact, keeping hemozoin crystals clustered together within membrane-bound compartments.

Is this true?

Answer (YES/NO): NO